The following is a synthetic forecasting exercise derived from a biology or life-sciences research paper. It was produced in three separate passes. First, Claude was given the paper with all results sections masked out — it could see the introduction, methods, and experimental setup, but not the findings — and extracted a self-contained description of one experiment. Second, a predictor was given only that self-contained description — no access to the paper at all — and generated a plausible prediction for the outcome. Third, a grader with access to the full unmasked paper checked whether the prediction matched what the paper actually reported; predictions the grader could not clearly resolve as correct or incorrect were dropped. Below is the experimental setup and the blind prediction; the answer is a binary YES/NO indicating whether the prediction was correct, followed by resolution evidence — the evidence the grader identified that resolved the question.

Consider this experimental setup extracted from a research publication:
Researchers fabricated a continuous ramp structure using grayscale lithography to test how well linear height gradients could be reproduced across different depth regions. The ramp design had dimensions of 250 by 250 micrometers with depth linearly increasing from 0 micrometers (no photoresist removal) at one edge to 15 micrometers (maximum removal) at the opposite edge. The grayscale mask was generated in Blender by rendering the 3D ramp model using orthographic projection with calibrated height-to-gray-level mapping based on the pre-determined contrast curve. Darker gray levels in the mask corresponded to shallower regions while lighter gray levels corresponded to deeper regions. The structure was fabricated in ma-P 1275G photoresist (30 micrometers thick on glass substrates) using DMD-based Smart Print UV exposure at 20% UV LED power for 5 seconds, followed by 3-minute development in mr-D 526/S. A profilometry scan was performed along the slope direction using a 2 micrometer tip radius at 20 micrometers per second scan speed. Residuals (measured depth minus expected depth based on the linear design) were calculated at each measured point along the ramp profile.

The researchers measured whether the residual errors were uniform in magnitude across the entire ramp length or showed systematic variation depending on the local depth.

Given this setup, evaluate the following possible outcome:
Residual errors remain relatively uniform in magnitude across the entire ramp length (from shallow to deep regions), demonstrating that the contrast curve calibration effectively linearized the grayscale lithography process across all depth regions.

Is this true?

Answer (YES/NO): NO